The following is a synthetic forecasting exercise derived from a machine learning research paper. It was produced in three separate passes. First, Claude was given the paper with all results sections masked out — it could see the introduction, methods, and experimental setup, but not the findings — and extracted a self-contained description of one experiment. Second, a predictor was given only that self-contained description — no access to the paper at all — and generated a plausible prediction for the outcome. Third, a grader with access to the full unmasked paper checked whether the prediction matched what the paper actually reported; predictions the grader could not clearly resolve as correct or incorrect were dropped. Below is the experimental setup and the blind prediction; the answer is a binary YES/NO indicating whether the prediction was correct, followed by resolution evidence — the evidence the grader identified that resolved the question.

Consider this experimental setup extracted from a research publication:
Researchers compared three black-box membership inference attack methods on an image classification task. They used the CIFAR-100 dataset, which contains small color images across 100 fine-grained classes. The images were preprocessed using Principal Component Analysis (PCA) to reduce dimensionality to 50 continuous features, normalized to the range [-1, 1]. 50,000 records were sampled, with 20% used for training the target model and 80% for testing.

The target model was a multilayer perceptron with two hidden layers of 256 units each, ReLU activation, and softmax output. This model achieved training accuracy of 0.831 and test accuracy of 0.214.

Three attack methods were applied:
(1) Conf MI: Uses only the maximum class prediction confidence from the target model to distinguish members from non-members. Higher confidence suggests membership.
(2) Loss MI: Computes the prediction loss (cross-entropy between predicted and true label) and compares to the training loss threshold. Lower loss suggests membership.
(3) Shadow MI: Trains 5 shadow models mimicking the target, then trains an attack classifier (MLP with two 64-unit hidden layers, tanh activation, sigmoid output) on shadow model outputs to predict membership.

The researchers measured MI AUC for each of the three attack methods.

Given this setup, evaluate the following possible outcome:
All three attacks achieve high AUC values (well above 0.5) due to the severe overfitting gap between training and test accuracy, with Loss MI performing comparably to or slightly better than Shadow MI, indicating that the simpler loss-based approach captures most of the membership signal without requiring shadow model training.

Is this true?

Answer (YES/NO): NO